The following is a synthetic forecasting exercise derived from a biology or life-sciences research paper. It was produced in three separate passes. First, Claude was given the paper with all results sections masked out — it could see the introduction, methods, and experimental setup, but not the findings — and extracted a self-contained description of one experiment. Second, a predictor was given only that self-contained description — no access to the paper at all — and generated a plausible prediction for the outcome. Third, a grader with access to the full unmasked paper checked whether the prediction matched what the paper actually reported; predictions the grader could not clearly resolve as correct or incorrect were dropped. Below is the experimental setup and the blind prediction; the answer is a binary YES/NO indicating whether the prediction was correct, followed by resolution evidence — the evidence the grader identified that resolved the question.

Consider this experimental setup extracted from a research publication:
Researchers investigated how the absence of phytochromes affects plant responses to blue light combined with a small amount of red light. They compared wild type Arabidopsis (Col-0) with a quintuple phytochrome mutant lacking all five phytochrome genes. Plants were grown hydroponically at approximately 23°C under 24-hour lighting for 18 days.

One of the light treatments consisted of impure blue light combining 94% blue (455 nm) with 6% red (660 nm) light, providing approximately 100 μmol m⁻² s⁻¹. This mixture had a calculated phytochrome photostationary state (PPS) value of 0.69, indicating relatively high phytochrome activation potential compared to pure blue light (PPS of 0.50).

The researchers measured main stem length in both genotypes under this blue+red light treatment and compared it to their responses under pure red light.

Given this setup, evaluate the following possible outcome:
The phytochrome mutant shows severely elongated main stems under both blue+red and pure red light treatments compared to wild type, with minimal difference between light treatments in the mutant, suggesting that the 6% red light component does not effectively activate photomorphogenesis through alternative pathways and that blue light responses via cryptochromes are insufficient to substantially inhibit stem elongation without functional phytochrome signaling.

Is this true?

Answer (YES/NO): NO